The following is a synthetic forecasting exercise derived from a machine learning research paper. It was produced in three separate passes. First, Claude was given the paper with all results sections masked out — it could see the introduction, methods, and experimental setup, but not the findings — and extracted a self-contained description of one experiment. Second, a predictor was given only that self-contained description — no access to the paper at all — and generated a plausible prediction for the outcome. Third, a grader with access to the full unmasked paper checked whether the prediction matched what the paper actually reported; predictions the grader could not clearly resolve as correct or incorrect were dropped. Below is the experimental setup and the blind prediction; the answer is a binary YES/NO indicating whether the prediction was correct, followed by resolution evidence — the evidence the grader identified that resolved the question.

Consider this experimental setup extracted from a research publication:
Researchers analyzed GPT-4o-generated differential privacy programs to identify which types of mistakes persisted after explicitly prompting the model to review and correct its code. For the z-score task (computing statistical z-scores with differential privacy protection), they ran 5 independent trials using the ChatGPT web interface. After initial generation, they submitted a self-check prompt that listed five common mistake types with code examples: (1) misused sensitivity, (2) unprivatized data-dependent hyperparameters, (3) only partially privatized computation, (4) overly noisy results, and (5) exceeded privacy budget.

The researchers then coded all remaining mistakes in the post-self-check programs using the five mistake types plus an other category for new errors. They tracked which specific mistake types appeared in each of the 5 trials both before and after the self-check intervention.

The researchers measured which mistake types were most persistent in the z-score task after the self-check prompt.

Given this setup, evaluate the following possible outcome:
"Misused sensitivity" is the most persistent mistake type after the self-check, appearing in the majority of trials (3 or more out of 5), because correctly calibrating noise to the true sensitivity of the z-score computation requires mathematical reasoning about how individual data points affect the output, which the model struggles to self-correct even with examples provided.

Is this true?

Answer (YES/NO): NO